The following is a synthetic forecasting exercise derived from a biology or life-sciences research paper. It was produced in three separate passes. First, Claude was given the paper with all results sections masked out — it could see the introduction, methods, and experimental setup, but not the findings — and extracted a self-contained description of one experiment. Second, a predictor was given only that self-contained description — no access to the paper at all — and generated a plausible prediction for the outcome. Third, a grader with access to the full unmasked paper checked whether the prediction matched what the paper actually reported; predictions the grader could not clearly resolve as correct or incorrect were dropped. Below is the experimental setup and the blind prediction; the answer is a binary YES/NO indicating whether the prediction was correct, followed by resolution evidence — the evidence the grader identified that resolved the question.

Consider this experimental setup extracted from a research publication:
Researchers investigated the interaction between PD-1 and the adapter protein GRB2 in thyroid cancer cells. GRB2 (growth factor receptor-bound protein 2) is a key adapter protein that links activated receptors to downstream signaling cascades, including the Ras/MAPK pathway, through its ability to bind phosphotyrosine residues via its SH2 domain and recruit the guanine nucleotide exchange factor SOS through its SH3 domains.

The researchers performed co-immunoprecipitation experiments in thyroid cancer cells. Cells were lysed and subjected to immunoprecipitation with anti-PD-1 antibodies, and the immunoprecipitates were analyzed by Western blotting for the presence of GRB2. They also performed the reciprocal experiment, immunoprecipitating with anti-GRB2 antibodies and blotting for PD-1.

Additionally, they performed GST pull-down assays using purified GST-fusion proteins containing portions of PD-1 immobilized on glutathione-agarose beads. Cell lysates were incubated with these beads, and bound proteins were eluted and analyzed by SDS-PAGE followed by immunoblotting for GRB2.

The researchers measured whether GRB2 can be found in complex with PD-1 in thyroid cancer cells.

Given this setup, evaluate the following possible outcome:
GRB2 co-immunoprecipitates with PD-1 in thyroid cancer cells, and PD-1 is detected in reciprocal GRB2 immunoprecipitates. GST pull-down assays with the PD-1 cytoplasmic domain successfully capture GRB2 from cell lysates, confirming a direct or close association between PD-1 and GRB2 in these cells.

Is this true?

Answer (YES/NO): NO